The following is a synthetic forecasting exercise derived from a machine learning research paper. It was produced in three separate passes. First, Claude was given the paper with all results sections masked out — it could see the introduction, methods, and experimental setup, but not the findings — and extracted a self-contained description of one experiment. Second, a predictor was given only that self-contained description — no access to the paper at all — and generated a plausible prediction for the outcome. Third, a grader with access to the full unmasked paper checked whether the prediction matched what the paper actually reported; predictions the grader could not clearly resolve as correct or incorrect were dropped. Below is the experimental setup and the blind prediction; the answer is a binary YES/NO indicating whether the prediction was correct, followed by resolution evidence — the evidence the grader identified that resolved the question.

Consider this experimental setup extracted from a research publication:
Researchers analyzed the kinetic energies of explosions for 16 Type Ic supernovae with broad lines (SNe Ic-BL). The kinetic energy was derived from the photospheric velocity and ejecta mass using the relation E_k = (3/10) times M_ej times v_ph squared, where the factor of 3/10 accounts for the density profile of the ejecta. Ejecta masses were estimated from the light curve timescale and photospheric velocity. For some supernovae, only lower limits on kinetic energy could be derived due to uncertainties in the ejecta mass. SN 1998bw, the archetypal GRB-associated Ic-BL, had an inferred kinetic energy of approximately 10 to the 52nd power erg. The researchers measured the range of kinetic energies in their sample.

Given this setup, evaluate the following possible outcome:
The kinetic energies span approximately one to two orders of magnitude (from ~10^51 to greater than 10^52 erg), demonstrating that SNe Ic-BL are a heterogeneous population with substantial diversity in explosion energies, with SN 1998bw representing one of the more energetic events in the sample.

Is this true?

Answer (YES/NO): NO